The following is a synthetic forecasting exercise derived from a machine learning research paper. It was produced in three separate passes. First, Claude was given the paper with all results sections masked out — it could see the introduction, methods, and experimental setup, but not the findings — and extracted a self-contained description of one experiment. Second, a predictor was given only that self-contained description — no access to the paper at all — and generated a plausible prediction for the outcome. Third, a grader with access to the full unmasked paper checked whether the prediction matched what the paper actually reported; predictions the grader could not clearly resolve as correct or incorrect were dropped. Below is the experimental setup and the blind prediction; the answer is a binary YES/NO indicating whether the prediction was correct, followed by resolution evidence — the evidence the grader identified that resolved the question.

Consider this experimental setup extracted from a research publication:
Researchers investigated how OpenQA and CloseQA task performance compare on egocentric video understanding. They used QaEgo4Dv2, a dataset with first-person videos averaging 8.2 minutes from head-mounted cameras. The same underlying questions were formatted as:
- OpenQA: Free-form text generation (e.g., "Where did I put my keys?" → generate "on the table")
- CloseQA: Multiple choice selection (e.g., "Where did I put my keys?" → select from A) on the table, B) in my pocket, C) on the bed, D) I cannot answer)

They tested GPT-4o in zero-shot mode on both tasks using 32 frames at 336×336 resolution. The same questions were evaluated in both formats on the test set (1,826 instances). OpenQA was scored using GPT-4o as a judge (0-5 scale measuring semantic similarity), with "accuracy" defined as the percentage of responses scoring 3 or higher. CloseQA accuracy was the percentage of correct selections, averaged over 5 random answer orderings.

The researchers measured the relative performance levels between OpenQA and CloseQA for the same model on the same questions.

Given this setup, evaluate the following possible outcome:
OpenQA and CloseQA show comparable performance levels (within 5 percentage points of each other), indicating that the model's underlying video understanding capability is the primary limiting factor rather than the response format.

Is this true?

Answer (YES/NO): YES